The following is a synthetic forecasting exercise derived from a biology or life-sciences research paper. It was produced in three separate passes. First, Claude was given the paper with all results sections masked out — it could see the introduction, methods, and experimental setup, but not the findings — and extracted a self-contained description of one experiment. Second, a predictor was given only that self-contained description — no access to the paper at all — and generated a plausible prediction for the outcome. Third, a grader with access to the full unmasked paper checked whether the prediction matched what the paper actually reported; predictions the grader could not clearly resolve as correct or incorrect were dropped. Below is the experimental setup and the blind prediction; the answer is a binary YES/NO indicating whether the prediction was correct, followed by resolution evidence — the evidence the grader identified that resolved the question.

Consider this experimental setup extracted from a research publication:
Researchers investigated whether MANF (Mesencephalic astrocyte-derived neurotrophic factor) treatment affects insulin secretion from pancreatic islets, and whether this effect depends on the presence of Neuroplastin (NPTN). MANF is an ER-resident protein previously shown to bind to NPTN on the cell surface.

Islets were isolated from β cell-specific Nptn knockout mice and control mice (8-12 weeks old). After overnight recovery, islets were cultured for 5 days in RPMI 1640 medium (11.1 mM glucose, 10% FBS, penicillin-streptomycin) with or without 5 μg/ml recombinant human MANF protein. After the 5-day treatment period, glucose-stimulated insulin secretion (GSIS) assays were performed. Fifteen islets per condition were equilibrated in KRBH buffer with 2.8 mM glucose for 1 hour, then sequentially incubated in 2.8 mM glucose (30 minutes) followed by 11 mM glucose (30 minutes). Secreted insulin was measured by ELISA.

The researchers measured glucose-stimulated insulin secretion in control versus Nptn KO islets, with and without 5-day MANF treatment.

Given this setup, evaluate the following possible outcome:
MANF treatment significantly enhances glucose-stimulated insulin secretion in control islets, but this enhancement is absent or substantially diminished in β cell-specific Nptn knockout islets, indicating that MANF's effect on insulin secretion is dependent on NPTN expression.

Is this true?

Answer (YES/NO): YES